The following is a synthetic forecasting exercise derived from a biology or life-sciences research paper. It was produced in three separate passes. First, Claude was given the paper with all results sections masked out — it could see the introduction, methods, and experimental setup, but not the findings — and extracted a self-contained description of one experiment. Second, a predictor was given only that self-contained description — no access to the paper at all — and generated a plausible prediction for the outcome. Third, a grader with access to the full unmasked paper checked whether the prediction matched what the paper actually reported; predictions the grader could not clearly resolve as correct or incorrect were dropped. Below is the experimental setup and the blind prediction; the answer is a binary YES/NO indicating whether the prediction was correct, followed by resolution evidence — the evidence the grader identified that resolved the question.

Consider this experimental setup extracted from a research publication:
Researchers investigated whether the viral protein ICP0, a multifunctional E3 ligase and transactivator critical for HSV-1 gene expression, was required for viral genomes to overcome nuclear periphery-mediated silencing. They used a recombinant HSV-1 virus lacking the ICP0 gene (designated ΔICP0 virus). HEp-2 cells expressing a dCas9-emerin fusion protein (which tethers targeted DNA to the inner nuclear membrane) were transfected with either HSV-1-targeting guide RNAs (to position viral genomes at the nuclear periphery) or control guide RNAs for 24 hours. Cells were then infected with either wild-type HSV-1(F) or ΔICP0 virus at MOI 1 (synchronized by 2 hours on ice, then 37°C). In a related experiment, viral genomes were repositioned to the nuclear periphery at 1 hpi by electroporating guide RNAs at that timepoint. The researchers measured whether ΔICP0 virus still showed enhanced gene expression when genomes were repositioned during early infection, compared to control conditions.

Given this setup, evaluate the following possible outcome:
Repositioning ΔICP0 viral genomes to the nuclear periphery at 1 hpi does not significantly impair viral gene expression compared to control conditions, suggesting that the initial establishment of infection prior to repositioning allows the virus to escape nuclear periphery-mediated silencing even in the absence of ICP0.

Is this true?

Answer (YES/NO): NO